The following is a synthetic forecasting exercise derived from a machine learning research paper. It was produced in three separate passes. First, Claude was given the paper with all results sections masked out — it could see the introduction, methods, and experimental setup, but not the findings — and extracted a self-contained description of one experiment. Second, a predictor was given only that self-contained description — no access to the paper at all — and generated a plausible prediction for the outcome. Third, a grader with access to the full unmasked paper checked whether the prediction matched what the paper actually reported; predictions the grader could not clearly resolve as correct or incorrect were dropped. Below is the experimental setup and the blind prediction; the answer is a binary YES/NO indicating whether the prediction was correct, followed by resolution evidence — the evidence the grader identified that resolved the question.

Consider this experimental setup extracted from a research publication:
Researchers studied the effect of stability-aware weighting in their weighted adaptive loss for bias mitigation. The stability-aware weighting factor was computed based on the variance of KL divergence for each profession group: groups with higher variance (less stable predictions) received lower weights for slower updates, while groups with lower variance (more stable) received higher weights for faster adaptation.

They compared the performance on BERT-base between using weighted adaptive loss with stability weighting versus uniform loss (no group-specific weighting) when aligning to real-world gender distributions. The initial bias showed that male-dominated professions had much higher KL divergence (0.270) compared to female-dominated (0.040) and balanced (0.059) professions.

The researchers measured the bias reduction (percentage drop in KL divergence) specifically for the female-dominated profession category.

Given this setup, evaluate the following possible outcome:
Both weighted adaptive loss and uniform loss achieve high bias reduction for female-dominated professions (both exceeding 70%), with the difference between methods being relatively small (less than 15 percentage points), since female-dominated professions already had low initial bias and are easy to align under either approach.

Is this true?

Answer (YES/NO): NO